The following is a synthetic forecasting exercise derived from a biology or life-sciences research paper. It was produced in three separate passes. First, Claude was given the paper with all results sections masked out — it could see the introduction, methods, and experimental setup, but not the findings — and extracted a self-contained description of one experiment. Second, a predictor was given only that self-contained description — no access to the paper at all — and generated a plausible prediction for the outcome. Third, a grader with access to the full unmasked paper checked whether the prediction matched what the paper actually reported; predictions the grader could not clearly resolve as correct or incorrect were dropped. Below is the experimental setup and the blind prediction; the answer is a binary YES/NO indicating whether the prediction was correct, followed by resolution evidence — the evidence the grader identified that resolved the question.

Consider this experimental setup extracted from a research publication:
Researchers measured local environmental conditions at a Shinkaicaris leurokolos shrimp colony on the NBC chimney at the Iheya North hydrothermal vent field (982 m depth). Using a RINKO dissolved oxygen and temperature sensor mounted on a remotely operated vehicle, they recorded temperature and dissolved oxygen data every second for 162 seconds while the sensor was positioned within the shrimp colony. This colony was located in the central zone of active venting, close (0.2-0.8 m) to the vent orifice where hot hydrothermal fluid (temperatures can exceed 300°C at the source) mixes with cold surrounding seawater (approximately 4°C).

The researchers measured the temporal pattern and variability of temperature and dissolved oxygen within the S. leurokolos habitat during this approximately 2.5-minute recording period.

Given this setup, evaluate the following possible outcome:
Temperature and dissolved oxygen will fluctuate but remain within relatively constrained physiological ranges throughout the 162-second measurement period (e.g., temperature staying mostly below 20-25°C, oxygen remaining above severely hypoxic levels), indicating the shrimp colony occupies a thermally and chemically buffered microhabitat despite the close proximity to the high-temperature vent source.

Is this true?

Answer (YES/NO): NO